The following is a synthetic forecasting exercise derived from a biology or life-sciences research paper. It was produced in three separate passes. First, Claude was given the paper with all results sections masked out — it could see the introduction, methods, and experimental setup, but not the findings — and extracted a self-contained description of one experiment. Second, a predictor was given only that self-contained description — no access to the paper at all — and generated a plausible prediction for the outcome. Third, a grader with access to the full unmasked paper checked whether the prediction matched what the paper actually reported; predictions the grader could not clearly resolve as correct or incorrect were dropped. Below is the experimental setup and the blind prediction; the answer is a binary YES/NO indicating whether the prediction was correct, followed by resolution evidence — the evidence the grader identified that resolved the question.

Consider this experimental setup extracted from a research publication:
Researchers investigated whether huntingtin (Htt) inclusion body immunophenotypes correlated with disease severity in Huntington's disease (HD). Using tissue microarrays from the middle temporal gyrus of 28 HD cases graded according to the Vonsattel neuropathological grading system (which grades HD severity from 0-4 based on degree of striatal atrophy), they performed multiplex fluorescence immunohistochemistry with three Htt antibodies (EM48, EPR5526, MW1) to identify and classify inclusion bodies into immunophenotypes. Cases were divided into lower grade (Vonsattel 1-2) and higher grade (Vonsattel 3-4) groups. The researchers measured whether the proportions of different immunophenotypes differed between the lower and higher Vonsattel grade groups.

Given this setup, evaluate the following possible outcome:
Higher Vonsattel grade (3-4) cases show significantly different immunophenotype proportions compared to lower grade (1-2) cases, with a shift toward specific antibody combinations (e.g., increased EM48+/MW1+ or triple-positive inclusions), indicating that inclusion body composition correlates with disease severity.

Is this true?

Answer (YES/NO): NO